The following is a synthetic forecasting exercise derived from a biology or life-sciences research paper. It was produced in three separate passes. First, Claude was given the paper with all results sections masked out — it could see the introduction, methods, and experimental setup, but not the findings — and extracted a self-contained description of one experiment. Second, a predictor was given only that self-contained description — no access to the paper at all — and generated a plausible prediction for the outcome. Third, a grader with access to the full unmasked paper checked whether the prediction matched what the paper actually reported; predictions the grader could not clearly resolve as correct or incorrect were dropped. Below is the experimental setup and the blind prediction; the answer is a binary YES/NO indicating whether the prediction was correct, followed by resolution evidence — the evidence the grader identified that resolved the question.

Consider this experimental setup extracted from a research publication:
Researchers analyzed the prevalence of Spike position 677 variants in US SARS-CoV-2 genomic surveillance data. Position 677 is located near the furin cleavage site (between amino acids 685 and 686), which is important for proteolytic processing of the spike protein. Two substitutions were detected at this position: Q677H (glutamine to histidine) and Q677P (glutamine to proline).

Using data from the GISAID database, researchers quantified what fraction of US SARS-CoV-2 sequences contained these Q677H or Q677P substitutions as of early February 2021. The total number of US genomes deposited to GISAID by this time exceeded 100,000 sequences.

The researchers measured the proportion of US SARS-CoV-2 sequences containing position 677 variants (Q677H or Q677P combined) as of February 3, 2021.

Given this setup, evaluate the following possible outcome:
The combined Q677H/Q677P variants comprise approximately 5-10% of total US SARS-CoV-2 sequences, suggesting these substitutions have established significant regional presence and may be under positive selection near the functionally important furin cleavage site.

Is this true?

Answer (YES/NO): NO